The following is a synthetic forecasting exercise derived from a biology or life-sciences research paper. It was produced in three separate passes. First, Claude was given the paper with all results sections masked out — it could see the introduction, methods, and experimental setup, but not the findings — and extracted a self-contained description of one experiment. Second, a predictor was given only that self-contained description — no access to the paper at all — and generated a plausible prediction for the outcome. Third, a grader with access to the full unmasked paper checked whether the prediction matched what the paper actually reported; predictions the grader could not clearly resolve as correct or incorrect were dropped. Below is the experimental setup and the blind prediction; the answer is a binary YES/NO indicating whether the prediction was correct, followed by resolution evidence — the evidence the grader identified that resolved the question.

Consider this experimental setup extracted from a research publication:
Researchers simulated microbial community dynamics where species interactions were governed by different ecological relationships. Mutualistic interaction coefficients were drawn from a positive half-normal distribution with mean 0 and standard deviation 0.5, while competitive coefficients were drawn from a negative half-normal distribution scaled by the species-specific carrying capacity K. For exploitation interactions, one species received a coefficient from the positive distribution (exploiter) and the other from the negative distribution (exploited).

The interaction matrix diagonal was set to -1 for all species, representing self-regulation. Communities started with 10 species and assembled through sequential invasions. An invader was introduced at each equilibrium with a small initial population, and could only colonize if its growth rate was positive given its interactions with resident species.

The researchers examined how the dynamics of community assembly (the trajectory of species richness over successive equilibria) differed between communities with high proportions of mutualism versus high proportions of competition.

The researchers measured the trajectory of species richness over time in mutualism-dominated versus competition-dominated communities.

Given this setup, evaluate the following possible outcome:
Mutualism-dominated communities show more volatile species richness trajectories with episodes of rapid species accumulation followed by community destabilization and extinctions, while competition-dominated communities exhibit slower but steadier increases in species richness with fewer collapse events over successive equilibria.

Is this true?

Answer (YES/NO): NO